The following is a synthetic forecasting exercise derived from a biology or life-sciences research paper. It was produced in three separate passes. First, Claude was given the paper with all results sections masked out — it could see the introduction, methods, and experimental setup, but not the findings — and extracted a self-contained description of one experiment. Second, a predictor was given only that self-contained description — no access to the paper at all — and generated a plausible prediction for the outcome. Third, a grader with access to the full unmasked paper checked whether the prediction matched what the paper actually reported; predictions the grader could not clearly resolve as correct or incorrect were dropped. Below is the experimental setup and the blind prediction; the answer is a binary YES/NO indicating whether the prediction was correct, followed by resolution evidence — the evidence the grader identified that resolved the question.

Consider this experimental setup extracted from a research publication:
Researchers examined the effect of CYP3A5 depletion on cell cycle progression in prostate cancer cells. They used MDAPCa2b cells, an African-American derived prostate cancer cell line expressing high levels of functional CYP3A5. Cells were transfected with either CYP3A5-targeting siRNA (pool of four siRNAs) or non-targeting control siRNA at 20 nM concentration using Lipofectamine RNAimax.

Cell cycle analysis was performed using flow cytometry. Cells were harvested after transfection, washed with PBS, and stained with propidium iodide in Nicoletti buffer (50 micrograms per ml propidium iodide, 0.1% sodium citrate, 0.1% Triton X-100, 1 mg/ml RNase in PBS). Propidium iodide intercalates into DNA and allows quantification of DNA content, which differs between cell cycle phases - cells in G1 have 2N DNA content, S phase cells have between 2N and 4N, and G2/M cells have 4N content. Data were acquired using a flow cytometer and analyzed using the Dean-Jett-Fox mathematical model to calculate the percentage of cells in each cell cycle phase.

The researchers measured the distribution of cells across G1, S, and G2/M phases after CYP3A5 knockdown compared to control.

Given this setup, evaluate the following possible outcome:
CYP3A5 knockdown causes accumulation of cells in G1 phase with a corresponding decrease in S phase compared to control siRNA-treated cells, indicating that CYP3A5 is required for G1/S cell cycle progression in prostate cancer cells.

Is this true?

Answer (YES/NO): YES